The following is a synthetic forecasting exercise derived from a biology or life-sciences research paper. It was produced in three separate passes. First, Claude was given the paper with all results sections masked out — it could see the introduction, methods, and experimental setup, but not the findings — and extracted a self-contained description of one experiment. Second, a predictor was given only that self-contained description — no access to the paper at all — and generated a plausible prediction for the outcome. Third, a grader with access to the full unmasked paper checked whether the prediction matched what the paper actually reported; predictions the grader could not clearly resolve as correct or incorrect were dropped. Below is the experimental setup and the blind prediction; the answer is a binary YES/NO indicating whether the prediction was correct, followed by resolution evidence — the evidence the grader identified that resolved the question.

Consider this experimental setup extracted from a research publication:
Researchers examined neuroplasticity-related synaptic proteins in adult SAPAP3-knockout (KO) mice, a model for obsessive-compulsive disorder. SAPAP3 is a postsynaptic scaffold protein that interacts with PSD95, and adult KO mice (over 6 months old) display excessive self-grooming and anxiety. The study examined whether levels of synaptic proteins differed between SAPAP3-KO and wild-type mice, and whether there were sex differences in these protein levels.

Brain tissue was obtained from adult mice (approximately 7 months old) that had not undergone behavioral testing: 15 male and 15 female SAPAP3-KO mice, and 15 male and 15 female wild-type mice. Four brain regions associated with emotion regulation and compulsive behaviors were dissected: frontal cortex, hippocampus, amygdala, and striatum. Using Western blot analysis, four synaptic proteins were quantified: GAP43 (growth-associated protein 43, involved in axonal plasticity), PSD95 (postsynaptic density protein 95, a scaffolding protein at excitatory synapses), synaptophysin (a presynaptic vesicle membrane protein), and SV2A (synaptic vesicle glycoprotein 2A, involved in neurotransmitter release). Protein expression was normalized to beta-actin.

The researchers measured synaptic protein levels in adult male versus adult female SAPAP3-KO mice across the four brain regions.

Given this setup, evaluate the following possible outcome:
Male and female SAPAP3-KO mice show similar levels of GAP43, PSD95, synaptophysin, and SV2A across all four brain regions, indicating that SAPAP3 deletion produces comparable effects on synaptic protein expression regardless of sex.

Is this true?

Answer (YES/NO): NO